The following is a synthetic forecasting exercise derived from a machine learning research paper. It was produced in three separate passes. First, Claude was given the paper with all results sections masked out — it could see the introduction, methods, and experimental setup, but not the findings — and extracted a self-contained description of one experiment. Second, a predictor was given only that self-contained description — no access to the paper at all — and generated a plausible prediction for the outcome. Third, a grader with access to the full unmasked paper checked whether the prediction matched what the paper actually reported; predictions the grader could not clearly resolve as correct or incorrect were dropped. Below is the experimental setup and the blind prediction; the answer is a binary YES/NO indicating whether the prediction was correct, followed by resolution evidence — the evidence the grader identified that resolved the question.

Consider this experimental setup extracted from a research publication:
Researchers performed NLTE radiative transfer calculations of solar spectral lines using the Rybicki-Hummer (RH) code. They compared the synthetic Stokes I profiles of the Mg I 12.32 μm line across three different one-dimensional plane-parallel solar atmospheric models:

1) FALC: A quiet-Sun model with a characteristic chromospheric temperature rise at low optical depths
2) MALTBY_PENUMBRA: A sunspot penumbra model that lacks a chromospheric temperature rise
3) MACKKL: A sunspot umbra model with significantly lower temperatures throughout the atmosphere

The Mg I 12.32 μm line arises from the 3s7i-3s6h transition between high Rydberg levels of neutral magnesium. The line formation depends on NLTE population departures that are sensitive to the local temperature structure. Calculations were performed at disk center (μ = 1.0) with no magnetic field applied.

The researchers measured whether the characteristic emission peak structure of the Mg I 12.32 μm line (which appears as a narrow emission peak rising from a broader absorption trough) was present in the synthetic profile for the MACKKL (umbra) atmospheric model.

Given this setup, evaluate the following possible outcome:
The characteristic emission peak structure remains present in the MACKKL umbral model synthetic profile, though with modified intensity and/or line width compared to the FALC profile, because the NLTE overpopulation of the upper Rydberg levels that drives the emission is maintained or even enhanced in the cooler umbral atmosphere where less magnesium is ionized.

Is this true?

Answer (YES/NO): YES